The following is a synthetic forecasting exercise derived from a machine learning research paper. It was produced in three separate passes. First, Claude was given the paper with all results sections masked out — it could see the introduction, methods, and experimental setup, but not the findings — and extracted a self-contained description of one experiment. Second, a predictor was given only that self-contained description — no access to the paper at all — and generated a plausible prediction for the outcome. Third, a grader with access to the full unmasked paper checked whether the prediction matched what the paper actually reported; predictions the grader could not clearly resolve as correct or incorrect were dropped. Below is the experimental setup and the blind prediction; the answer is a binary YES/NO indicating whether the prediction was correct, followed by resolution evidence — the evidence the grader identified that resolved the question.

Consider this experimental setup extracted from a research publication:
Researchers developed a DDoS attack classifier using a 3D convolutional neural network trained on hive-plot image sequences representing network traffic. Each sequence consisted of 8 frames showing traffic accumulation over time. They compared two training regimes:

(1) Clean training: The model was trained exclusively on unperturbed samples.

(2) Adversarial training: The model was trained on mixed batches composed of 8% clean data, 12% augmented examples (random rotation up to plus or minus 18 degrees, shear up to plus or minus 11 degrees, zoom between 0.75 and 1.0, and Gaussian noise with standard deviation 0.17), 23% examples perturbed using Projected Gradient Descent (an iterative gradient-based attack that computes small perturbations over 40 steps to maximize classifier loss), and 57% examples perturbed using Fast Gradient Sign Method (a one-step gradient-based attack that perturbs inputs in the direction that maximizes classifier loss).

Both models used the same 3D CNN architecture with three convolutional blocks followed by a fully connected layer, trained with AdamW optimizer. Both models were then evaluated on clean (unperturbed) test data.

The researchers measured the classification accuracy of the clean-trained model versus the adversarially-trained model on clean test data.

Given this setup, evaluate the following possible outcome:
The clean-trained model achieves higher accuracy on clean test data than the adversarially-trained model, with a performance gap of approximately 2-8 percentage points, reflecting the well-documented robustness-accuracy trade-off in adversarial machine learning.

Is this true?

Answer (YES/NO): NO